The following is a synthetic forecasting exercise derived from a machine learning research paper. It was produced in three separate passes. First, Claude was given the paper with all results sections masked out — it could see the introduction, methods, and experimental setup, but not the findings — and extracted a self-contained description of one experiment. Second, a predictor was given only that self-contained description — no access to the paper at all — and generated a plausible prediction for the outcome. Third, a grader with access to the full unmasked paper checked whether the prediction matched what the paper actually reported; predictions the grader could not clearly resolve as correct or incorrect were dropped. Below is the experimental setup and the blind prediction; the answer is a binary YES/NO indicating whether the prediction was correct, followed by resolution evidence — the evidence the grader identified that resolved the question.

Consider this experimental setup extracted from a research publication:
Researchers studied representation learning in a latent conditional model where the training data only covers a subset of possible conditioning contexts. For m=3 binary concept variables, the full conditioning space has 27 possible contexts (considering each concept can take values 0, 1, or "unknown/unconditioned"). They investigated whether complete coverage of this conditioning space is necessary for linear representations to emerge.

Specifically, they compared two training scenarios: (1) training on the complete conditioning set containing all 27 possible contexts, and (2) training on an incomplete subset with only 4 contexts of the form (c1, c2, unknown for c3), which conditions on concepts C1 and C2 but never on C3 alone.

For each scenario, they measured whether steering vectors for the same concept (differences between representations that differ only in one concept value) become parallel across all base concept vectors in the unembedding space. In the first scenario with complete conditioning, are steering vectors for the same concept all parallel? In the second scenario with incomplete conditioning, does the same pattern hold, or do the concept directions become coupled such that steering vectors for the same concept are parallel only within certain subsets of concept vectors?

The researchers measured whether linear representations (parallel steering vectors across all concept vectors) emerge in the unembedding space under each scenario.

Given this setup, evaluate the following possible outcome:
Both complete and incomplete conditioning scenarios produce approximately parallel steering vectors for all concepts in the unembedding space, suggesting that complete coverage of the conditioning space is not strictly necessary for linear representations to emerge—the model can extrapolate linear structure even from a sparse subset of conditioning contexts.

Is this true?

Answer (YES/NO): NO